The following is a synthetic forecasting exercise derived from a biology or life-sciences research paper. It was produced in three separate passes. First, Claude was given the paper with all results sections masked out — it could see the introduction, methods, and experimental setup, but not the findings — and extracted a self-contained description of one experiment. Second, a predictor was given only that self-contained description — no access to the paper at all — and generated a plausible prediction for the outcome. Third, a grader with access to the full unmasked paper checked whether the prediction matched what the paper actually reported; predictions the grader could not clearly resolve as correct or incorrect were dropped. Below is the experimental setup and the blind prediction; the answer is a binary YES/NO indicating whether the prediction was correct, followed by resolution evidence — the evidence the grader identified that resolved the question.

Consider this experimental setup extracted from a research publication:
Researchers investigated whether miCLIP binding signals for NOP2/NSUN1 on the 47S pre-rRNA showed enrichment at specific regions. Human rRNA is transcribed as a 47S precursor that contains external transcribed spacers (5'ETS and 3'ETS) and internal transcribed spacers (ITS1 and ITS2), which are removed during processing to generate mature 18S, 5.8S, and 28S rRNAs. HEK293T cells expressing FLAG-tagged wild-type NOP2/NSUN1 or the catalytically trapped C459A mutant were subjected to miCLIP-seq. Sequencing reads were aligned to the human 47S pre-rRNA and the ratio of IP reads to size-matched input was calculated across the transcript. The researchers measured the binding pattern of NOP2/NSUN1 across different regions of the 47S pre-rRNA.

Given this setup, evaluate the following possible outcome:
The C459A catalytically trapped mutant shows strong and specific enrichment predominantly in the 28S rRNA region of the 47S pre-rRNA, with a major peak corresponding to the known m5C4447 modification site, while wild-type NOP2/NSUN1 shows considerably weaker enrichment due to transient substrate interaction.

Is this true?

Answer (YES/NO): NO